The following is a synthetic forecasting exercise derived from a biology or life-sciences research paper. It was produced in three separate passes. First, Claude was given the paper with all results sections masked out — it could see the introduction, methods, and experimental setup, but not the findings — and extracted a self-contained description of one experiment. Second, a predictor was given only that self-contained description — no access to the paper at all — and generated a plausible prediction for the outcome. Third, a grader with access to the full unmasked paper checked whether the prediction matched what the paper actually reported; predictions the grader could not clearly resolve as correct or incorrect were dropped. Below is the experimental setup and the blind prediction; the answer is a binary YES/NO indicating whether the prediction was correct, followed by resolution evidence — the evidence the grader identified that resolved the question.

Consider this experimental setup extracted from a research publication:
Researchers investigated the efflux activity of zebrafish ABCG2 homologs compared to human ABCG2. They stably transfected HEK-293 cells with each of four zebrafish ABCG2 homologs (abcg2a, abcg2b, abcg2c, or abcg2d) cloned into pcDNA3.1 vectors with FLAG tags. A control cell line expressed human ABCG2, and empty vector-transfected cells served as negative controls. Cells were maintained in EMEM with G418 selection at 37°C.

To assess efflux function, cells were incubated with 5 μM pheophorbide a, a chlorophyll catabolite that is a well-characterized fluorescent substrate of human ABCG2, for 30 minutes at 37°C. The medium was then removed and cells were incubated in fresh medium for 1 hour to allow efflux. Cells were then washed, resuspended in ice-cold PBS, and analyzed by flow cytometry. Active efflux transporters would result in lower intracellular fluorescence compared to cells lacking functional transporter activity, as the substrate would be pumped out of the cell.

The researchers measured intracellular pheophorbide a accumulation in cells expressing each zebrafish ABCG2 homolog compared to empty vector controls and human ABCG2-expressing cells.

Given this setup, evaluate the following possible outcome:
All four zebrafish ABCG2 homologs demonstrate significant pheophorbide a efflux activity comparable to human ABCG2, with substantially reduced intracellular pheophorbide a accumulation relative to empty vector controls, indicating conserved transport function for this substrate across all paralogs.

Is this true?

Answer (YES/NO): NO